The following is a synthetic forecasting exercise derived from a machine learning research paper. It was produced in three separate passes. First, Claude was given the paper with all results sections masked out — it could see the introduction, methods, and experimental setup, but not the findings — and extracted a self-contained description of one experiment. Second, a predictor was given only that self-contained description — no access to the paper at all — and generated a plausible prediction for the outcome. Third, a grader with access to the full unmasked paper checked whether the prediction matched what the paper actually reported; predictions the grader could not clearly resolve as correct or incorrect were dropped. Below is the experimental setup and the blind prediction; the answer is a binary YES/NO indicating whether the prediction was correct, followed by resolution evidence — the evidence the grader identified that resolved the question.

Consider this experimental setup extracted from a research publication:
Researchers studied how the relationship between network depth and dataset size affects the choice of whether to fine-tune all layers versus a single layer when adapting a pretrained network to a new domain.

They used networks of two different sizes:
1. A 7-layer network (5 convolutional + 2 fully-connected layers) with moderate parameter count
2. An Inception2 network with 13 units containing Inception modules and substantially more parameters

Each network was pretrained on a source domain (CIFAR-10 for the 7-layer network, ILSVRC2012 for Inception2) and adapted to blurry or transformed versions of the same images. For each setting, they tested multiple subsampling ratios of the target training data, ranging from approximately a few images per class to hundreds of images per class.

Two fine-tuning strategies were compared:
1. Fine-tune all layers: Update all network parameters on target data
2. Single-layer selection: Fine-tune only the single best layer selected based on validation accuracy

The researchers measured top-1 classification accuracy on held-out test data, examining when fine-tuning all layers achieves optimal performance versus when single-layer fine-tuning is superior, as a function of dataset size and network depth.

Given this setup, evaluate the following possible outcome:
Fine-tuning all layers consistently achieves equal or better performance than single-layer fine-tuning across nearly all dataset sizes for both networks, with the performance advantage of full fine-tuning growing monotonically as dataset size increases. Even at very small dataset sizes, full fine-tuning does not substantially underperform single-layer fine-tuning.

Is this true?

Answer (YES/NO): NO